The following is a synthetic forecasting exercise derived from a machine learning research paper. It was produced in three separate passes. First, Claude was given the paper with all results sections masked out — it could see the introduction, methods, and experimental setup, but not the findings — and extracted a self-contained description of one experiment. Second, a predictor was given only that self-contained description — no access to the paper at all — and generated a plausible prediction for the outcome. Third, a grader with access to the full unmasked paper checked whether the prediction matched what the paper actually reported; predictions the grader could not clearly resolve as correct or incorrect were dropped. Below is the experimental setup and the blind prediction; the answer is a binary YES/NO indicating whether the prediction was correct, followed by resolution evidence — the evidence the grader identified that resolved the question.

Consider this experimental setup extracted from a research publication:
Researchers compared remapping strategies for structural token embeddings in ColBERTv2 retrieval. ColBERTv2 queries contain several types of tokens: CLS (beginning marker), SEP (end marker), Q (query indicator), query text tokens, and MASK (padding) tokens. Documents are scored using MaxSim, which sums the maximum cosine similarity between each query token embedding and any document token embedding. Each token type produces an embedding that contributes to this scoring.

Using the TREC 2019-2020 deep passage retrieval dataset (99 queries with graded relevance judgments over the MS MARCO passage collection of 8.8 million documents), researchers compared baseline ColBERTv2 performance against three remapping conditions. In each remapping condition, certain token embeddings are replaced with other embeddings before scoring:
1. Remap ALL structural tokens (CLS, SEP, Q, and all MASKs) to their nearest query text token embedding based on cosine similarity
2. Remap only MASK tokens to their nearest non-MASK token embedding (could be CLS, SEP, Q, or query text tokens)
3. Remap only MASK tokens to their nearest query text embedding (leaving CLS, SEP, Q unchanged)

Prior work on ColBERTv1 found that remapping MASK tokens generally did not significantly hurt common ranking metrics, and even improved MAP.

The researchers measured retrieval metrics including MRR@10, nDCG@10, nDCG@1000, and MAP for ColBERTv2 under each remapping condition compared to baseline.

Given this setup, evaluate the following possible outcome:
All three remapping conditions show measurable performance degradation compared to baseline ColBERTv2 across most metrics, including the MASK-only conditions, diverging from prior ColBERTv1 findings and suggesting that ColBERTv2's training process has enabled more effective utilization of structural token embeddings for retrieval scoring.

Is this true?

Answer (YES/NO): YES